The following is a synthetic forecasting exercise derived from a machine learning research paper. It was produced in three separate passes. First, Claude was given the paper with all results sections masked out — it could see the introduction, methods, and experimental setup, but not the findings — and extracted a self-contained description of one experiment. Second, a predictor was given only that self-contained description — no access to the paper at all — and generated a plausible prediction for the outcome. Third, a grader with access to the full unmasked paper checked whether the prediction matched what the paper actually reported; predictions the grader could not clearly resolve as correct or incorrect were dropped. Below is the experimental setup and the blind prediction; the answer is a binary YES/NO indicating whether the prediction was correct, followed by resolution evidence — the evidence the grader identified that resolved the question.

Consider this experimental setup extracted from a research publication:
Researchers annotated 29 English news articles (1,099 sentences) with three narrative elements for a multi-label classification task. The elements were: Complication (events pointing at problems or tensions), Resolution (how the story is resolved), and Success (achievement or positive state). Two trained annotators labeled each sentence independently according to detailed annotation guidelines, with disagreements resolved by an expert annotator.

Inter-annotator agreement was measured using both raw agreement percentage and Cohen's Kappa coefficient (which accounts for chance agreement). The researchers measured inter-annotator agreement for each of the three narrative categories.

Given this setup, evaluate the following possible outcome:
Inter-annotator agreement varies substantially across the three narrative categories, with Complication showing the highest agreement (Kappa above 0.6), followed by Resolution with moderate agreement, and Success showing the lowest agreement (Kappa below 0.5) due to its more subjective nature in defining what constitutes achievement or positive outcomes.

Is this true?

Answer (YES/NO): NO